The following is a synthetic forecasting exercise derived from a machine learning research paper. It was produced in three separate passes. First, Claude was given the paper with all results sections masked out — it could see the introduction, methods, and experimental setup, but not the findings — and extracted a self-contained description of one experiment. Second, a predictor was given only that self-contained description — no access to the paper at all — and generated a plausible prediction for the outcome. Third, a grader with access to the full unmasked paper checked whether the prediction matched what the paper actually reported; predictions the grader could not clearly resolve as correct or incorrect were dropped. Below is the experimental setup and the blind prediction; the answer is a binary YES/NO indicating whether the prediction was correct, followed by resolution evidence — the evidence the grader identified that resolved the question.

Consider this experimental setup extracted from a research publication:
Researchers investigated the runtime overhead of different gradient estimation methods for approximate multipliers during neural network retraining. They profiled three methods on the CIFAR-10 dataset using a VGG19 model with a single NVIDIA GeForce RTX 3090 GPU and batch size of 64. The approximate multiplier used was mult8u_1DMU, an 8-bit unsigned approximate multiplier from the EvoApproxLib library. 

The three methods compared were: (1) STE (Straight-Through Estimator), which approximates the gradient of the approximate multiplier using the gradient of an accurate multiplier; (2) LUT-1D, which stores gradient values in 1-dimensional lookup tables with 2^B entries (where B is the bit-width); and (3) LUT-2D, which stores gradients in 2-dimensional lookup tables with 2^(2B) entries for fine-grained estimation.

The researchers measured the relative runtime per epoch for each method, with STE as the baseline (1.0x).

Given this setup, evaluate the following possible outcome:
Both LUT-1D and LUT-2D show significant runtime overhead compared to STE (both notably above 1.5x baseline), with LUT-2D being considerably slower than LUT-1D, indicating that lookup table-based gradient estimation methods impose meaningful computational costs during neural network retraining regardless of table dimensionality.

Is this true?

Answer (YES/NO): NO